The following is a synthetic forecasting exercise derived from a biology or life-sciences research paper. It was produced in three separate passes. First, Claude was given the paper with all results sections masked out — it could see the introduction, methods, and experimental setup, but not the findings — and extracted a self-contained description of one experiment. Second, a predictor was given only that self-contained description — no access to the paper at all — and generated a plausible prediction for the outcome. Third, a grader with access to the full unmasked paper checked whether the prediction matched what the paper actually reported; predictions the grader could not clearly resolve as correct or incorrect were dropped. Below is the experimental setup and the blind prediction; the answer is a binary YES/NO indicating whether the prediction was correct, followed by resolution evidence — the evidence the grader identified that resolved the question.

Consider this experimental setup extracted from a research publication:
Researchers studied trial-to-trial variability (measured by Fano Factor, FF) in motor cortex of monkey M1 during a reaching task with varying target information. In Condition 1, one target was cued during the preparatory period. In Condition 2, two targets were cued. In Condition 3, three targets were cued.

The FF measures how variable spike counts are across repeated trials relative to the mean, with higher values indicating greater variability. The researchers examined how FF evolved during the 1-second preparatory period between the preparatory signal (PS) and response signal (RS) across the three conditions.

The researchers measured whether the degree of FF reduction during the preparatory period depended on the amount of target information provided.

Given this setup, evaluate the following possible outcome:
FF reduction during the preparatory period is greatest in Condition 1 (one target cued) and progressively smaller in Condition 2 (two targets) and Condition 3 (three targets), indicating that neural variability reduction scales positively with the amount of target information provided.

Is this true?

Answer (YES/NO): YES